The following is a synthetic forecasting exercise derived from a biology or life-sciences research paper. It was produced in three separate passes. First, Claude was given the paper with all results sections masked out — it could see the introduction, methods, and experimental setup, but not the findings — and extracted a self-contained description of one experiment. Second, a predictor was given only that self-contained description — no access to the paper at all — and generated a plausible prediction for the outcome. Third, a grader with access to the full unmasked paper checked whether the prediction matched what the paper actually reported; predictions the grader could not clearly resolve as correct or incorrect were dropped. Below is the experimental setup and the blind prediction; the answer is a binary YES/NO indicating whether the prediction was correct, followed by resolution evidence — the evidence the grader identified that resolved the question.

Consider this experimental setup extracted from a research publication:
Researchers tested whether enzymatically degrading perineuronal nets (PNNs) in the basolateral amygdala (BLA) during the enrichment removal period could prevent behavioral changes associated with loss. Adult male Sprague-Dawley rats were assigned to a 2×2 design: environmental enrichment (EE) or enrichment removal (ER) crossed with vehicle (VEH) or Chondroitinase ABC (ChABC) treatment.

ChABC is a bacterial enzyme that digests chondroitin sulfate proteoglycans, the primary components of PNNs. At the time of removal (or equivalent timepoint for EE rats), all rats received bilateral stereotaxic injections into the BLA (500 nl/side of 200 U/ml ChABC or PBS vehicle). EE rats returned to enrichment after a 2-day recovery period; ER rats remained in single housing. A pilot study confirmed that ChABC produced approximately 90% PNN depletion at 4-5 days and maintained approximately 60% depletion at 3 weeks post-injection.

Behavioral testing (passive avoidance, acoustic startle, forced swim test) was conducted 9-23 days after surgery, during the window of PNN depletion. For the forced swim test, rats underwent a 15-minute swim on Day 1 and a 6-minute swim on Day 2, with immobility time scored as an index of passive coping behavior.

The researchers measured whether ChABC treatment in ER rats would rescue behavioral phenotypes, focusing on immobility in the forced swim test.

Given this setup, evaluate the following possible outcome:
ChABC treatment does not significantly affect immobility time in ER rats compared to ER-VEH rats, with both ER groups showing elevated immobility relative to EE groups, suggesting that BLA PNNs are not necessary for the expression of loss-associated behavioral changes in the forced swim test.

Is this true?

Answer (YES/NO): NO